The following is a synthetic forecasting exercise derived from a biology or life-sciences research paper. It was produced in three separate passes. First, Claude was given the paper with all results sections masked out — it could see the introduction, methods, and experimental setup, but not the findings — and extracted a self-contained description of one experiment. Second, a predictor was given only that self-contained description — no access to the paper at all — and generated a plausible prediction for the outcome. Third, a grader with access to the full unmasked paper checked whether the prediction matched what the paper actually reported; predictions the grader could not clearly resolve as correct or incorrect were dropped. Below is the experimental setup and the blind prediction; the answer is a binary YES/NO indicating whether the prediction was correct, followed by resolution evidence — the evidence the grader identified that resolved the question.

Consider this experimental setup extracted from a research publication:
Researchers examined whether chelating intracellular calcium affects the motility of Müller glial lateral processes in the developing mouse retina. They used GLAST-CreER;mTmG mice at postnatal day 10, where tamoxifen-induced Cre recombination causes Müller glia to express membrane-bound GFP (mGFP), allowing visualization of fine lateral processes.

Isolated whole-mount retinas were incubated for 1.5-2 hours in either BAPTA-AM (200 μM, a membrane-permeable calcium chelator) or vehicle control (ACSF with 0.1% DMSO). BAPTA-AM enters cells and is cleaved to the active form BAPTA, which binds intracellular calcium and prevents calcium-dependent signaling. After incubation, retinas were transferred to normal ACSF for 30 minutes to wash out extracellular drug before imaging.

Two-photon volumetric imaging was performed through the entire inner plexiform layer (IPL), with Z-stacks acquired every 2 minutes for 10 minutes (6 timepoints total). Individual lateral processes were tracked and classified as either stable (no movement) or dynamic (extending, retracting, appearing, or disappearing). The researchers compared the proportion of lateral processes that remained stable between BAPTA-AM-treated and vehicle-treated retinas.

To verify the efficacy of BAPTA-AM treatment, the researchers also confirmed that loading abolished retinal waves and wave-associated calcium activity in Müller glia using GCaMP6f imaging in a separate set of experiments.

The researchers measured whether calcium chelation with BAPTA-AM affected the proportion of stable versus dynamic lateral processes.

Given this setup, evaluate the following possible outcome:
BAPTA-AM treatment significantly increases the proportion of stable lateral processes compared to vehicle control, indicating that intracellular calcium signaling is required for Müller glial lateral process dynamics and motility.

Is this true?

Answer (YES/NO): NO